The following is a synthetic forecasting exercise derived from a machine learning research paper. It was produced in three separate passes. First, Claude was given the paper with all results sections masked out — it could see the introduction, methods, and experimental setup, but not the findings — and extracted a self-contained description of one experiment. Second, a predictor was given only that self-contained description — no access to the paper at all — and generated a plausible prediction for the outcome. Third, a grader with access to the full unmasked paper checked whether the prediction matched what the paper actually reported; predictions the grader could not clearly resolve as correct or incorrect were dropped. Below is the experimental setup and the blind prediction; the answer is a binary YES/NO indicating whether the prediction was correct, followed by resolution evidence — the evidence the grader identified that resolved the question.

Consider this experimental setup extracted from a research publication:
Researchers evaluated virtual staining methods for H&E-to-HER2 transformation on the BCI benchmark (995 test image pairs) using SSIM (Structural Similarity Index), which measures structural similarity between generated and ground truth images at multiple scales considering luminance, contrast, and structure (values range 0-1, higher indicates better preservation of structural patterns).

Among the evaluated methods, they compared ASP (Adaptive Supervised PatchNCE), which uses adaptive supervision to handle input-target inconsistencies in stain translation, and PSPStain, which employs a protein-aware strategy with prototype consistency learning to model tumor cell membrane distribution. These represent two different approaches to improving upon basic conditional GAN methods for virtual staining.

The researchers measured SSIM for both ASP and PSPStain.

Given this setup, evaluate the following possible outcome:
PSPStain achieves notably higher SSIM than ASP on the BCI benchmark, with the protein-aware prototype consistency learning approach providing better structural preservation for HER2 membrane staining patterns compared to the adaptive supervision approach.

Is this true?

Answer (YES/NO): NO